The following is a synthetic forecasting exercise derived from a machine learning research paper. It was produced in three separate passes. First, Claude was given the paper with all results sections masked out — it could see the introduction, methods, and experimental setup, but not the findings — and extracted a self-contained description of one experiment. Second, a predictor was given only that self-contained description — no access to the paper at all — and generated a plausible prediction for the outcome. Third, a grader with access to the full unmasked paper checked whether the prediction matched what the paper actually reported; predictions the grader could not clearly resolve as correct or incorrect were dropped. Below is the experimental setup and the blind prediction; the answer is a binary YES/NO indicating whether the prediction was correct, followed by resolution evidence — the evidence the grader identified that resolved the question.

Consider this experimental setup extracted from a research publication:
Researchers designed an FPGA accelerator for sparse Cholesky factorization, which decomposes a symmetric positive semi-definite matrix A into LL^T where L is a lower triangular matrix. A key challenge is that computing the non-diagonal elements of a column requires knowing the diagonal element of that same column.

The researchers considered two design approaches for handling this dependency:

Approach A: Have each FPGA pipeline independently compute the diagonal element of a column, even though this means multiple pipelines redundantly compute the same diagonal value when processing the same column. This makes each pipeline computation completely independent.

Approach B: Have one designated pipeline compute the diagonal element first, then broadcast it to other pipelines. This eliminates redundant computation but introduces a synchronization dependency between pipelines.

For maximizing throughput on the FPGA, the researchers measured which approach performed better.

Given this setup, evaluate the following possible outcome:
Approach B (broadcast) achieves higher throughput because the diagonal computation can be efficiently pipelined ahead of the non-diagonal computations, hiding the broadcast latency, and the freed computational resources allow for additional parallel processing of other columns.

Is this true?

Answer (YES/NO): NO